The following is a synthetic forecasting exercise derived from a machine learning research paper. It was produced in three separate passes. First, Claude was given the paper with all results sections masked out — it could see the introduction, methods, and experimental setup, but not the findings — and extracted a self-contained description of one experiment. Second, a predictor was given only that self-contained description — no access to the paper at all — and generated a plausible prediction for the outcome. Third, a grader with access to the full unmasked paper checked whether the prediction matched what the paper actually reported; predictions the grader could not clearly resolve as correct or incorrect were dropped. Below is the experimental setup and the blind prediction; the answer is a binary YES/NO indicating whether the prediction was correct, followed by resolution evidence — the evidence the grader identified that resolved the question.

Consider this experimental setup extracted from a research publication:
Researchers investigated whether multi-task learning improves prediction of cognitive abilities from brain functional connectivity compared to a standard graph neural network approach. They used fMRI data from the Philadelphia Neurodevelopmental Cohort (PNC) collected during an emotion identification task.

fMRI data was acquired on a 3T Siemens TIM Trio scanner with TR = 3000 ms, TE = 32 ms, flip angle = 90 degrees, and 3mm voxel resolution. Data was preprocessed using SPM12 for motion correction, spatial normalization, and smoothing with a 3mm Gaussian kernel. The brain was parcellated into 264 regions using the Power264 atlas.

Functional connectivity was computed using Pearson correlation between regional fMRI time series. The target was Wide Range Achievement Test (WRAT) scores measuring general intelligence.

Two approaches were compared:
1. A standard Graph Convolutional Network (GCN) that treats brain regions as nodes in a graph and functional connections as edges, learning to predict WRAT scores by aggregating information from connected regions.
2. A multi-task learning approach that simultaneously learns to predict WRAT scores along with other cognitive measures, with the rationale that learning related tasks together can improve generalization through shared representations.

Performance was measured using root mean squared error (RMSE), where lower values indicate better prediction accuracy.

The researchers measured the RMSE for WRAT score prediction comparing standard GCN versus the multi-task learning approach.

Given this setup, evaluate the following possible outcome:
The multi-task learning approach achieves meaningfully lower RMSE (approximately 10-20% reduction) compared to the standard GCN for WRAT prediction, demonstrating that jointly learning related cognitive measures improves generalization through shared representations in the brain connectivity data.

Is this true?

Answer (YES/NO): NO